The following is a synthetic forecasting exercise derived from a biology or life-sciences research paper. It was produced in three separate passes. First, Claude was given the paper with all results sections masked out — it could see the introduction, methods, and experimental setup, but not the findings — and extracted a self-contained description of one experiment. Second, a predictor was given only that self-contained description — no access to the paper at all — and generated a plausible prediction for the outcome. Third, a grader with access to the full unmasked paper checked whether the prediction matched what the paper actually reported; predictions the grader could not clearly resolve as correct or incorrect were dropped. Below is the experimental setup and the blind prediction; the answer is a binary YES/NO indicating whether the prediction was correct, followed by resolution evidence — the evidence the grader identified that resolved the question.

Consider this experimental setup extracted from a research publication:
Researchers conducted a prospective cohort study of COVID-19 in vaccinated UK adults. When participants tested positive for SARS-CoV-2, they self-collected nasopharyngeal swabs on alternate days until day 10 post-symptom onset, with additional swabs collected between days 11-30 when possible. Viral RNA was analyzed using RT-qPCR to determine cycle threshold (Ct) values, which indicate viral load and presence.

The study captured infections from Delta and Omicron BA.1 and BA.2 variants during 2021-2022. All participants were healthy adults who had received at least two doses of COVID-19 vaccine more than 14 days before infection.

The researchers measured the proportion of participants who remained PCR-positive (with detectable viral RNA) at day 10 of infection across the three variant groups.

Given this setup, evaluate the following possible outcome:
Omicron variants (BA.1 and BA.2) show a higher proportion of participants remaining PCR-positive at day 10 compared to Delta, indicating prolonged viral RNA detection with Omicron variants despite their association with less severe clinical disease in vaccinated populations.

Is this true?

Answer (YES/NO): NO